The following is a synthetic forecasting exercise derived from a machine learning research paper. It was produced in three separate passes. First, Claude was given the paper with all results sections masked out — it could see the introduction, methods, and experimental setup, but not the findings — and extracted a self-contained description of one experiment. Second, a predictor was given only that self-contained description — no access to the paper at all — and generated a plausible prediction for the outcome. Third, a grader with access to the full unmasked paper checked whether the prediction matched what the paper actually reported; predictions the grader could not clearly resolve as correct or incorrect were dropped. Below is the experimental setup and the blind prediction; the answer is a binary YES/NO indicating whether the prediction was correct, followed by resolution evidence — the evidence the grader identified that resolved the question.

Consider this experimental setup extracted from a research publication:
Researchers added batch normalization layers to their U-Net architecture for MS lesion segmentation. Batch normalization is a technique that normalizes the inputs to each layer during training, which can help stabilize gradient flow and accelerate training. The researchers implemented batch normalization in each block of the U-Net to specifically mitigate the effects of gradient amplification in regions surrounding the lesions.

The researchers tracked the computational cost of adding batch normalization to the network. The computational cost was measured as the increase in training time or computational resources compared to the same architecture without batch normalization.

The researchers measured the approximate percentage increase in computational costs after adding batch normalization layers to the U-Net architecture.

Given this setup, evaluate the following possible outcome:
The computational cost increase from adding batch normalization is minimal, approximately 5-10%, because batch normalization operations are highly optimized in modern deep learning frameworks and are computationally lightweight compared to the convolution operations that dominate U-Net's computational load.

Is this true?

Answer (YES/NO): NO